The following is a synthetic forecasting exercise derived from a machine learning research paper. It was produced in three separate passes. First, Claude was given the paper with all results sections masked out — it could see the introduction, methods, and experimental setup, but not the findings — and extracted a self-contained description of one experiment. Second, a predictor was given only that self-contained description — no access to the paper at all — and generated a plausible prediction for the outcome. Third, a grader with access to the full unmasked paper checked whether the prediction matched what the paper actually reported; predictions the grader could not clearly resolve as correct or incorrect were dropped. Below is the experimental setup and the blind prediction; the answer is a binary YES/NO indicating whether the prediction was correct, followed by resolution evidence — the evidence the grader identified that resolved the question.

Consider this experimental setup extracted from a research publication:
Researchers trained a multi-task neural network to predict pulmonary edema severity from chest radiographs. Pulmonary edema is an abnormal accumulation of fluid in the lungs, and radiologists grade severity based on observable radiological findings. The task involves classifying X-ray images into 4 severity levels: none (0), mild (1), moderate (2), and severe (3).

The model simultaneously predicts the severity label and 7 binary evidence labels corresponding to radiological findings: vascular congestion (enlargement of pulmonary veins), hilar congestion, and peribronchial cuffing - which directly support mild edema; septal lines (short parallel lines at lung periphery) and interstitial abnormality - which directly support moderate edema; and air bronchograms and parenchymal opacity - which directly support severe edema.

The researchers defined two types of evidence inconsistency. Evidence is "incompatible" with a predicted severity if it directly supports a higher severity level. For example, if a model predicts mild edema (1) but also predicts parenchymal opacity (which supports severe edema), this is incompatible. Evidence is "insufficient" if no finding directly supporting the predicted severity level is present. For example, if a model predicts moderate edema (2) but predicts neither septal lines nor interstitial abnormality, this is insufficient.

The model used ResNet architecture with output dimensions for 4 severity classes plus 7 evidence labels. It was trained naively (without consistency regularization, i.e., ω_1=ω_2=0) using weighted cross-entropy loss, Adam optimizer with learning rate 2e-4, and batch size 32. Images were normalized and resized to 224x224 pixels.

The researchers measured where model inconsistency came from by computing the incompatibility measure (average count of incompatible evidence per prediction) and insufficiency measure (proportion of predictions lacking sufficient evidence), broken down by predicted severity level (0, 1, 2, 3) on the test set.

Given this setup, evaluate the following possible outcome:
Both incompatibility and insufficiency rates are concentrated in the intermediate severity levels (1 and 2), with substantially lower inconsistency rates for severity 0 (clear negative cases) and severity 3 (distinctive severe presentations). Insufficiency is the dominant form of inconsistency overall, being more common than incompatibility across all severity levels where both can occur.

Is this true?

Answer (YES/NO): NO